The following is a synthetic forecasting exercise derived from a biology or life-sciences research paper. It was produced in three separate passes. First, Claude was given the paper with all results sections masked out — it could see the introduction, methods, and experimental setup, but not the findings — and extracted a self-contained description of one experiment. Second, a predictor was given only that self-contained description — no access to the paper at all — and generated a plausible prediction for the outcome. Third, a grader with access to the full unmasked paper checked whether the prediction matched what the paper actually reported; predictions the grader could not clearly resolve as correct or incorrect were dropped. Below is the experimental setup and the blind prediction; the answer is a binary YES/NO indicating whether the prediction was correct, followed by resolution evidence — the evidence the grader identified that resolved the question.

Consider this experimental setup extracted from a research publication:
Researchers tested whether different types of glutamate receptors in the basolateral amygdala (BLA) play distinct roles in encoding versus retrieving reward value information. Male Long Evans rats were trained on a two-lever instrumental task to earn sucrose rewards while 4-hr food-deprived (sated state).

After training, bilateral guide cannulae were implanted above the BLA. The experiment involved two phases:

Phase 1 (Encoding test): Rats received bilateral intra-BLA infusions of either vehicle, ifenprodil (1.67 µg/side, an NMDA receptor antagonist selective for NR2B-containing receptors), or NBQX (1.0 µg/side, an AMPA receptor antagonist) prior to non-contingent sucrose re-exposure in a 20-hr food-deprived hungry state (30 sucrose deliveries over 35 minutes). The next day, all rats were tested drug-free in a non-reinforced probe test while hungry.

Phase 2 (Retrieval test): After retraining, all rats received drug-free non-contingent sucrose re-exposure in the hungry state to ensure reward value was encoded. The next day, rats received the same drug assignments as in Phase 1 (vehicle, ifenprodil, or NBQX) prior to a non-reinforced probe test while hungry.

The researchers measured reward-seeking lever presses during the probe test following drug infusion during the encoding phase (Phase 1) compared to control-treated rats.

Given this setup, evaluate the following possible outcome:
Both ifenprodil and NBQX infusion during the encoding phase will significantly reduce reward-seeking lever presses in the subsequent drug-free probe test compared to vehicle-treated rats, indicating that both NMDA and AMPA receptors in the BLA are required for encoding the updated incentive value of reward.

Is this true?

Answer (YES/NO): NO